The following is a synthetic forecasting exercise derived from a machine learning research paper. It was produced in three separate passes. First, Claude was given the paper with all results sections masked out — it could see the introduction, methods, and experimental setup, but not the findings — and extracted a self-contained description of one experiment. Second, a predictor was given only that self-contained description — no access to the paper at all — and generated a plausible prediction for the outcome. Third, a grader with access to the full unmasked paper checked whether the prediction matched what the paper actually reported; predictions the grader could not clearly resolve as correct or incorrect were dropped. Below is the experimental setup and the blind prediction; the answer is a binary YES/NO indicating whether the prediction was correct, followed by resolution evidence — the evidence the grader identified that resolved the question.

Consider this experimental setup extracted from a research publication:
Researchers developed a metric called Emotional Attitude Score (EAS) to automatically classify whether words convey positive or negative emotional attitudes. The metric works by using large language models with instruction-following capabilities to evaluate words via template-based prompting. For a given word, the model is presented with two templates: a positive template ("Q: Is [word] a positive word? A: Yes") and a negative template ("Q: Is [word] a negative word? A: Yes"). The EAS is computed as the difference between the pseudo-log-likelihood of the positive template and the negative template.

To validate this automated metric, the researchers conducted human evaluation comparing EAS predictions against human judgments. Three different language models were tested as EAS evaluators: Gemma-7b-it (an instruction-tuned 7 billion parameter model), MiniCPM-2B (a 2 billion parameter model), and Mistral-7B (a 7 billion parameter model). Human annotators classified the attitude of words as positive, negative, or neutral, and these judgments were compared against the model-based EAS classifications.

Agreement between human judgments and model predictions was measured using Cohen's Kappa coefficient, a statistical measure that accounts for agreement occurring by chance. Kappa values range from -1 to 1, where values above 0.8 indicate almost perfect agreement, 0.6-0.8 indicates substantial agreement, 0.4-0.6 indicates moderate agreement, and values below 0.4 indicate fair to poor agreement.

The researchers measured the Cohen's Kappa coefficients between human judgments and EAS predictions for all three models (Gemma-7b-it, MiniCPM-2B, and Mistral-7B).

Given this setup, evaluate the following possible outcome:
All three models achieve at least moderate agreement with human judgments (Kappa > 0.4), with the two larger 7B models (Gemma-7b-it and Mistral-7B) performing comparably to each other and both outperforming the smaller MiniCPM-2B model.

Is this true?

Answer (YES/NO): NO